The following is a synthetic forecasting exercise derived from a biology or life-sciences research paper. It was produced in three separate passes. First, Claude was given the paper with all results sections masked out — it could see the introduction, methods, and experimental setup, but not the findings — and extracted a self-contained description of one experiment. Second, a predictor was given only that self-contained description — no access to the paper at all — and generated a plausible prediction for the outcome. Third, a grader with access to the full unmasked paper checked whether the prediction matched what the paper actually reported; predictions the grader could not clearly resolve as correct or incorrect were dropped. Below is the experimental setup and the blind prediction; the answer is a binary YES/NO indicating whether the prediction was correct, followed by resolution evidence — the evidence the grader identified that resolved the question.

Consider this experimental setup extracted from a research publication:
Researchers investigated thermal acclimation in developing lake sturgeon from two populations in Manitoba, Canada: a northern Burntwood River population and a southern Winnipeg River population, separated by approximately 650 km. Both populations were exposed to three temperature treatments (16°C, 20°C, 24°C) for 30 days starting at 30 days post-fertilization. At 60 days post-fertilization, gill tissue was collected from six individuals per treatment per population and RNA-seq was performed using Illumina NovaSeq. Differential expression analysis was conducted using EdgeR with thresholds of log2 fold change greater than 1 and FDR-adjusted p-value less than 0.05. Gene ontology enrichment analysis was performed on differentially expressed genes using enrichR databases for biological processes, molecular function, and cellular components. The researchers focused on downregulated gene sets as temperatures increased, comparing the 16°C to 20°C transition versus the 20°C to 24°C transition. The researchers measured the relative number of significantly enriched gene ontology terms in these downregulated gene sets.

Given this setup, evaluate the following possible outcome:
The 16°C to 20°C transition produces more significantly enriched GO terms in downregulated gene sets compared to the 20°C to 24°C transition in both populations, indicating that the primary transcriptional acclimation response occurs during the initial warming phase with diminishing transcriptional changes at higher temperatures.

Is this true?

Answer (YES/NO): NO